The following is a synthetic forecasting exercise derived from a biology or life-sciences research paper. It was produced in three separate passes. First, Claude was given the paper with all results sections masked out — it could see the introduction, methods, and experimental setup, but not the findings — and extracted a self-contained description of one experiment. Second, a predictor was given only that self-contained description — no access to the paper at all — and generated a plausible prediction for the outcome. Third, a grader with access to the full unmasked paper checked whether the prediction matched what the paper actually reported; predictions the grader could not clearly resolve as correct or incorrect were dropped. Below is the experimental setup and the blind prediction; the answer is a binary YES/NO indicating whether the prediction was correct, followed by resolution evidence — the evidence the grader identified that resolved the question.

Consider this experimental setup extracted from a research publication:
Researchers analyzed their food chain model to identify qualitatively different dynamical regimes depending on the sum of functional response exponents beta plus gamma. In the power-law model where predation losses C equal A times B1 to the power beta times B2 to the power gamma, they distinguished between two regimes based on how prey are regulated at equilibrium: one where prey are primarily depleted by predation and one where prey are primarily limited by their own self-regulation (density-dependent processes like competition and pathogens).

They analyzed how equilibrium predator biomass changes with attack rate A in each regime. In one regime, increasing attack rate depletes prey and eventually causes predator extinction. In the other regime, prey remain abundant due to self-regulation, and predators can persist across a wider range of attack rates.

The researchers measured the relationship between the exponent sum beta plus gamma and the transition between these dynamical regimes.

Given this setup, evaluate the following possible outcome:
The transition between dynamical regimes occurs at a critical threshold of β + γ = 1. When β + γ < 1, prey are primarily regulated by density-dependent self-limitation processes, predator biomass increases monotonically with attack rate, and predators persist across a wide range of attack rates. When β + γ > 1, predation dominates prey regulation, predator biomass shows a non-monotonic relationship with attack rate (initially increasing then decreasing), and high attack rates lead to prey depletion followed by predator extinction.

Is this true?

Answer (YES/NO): NO